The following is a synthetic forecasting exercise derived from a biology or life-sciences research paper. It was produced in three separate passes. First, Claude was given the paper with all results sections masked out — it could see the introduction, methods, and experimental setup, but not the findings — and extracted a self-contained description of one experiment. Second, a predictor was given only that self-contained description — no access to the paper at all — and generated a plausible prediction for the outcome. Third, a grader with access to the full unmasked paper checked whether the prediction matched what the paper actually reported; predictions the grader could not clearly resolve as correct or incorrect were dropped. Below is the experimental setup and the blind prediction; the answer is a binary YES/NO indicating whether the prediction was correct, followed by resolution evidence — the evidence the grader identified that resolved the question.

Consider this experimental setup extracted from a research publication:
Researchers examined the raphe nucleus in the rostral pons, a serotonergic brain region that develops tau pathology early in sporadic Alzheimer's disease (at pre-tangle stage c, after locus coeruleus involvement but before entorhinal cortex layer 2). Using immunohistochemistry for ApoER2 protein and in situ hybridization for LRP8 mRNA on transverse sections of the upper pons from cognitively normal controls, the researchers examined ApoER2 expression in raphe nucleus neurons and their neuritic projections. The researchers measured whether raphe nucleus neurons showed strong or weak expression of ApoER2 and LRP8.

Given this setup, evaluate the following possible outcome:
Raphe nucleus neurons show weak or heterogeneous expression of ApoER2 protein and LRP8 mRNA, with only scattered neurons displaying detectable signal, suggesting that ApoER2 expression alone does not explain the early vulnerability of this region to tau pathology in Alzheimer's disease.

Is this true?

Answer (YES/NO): NO